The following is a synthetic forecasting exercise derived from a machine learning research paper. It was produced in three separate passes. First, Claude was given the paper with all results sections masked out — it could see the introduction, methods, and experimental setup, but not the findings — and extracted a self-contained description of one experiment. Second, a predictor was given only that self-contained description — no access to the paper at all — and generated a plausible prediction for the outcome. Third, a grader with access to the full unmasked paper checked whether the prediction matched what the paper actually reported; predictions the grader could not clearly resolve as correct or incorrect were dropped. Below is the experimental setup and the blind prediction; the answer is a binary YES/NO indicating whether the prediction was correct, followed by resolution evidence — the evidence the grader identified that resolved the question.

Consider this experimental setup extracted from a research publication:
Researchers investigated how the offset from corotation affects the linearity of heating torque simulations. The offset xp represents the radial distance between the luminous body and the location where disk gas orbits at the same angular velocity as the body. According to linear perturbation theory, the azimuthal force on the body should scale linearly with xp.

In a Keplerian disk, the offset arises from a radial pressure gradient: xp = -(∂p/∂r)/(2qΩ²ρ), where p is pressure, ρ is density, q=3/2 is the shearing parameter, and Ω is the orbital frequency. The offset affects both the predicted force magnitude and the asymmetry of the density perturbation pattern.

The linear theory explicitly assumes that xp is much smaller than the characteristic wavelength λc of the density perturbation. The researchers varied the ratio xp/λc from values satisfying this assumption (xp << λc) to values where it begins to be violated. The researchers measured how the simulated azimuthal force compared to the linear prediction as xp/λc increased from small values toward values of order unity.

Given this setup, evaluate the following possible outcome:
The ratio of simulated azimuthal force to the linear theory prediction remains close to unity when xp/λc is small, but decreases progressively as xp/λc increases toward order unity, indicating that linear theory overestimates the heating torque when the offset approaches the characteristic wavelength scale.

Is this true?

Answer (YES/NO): YES